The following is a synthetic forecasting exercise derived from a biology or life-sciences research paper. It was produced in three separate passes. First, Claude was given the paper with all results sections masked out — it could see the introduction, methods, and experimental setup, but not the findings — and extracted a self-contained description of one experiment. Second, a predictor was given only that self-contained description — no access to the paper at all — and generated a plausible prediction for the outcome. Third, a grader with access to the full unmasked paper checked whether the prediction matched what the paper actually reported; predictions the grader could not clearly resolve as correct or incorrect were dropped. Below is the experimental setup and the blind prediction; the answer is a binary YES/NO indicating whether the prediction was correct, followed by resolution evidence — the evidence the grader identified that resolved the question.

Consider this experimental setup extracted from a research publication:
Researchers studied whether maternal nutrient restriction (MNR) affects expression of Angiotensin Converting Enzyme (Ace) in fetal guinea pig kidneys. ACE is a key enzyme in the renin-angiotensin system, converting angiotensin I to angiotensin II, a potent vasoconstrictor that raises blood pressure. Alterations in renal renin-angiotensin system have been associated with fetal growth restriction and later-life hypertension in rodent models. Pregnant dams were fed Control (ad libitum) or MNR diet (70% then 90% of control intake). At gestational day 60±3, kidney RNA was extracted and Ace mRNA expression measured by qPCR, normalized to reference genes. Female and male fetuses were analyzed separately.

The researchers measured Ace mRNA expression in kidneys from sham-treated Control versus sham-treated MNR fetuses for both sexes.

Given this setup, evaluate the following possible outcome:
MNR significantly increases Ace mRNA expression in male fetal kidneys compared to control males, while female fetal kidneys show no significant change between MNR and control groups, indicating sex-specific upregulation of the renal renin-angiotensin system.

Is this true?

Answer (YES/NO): NO